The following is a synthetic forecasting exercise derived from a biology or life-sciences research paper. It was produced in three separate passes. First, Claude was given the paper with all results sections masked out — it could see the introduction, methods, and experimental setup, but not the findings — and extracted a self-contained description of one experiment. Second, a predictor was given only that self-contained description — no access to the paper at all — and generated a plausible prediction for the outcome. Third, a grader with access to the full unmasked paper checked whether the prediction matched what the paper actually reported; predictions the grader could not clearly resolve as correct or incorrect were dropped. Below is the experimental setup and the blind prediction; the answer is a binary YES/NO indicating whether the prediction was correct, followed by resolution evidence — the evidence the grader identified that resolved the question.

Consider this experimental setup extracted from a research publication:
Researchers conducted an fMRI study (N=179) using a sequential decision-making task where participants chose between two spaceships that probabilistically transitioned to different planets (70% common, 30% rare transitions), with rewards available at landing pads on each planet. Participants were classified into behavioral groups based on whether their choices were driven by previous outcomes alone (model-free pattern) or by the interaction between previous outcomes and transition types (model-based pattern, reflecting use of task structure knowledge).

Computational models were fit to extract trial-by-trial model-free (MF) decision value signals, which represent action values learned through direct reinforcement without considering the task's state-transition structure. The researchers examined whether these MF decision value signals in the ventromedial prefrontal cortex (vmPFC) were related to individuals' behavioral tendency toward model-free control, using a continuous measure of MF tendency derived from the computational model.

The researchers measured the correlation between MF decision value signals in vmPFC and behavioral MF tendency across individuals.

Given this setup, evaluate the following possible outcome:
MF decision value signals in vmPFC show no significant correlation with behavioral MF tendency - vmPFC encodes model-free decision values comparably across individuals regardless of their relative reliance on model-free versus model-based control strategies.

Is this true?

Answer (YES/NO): YES